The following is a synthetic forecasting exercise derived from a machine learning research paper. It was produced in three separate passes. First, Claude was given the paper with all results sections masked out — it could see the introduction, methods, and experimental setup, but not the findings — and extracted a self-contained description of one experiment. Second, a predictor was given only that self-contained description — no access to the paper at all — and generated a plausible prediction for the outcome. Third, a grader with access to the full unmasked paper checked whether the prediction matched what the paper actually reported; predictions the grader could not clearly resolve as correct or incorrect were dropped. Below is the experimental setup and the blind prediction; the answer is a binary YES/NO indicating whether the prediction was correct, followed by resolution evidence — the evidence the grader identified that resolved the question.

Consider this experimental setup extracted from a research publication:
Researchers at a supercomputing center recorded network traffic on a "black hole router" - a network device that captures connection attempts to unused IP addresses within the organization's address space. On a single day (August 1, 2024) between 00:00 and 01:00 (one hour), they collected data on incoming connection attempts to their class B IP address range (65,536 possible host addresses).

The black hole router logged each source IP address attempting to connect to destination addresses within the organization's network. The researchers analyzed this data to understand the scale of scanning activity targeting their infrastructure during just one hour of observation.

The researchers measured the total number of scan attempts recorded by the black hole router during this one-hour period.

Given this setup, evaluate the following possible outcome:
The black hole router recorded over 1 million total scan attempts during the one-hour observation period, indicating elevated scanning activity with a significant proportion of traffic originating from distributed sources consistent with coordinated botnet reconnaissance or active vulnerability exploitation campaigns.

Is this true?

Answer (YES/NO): YES